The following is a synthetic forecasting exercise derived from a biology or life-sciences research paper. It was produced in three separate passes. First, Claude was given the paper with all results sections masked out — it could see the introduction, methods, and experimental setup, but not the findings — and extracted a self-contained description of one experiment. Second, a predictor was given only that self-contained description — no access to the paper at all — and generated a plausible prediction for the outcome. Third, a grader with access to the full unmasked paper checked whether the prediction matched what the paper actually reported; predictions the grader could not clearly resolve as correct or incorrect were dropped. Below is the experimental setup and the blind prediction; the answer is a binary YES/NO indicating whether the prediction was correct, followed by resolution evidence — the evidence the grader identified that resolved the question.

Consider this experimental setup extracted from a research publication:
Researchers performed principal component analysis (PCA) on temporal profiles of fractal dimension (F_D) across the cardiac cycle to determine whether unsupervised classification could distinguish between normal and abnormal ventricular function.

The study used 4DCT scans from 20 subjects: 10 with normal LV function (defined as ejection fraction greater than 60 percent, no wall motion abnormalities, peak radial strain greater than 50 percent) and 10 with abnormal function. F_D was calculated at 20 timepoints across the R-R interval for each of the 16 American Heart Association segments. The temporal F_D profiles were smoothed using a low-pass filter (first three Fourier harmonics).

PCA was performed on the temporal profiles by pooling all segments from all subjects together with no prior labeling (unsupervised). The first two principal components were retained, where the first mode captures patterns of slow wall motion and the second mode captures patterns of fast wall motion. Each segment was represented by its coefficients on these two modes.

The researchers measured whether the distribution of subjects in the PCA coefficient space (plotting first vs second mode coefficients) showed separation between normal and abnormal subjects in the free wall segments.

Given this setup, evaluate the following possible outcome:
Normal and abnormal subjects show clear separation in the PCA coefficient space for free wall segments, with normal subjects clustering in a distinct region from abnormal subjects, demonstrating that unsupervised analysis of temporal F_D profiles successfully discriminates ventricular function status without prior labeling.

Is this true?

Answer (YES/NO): YES